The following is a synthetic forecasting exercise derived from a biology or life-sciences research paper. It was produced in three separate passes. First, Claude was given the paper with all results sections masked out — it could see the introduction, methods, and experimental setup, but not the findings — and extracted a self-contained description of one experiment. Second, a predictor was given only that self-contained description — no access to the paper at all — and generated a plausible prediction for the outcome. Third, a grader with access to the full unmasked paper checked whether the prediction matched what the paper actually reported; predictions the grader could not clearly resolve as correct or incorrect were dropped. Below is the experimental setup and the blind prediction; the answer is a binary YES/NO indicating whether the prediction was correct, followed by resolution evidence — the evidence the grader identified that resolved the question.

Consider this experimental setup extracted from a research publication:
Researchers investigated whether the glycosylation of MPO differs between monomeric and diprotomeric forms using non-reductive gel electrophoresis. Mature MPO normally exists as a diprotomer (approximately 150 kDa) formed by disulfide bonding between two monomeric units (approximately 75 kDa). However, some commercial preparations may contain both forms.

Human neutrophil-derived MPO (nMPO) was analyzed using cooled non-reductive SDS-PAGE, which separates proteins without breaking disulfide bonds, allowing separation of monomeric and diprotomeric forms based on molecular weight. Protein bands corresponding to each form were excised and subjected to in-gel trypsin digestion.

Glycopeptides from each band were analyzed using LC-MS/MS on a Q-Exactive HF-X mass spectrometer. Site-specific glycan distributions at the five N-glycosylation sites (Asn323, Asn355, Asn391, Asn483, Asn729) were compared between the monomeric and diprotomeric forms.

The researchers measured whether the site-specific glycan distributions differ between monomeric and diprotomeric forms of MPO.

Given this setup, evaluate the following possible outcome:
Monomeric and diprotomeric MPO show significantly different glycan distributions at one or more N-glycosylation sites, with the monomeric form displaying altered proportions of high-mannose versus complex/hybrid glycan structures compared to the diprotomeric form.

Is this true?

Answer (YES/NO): NO